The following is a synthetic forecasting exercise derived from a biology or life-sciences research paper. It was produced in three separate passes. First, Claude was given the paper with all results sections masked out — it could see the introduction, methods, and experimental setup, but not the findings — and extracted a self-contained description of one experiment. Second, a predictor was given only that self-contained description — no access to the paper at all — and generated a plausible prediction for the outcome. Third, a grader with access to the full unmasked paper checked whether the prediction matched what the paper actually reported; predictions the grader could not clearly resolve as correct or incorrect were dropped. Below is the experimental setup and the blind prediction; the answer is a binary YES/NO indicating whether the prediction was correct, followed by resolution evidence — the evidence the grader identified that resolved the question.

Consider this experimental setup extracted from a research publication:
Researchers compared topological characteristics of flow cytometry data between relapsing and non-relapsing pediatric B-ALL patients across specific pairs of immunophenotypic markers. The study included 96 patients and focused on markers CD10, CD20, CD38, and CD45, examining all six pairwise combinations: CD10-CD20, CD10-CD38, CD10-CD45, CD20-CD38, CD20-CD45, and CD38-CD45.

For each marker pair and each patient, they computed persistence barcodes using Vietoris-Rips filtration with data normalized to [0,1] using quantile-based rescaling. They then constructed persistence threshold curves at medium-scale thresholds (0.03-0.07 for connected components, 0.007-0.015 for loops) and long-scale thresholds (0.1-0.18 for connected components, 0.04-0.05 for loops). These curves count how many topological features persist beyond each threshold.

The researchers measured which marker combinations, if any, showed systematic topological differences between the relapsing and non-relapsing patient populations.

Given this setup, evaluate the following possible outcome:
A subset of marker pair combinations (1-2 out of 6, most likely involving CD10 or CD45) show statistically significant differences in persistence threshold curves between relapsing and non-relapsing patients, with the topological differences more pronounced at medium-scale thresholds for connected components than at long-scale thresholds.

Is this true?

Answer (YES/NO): NO